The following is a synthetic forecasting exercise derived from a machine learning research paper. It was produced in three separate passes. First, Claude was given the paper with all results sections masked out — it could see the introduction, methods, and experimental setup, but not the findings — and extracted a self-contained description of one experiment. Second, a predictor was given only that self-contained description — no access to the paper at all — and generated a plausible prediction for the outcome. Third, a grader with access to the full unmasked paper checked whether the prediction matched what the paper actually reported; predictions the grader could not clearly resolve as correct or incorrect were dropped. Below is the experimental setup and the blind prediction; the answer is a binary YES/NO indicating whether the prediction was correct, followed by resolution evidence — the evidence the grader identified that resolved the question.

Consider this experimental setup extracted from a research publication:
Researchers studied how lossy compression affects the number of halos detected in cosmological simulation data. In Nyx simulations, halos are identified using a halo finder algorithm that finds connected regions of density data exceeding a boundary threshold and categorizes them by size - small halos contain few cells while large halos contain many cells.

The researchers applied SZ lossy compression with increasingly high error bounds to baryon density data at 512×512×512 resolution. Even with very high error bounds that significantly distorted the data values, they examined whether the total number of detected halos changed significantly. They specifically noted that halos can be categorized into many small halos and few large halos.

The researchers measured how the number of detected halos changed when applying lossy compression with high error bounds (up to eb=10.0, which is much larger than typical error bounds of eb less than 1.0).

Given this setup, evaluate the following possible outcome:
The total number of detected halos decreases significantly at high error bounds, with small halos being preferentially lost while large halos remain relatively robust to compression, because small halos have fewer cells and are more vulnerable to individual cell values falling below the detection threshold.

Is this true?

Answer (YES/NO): NO